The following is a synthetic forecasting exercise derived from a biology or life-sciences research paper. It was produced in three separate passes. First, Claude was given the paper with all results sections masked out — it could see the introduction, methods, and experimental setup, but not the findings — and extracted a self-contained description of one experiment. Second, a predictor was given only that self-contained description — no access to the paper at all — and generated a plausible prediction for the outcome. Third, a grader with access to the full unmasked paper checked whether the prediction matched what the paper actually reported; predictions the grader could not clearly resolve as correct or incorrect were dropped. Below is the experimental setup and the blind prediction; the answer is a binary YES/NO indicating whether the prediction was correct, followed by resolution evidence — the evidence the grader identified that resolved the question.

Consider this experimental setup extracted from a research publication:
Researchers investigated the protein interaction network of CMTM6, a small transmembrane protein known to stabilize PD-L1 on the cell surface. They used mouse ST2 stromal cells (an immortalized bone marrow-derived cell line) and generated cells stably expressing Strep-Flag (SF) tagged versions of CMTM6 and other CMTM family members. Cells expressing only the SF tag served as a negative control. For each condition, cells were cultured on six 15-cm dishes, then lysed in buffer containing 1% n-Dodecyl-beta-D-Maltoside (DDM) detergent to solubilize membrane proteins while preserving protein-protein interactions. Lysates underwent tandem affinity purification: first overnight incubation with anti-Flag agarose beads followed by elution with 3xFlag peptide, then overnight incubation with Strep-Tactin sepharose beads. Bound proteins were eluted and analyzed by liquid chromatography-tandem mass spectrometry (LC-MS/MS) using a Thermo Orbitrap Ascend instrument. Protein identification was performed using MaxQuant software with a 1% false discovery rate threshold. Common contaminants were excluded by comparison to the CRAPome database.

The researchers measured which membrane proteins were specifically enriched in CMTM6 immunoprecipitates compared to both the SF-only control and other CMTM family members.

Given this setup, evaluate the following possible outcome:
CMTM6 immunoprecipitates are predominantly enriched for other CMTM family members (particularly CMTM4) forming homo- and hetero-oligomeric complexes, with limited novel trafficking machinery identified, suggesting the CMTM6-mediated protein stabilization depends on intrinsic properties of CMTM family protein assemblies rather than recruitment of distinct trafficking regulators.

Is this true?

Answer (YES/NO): NO